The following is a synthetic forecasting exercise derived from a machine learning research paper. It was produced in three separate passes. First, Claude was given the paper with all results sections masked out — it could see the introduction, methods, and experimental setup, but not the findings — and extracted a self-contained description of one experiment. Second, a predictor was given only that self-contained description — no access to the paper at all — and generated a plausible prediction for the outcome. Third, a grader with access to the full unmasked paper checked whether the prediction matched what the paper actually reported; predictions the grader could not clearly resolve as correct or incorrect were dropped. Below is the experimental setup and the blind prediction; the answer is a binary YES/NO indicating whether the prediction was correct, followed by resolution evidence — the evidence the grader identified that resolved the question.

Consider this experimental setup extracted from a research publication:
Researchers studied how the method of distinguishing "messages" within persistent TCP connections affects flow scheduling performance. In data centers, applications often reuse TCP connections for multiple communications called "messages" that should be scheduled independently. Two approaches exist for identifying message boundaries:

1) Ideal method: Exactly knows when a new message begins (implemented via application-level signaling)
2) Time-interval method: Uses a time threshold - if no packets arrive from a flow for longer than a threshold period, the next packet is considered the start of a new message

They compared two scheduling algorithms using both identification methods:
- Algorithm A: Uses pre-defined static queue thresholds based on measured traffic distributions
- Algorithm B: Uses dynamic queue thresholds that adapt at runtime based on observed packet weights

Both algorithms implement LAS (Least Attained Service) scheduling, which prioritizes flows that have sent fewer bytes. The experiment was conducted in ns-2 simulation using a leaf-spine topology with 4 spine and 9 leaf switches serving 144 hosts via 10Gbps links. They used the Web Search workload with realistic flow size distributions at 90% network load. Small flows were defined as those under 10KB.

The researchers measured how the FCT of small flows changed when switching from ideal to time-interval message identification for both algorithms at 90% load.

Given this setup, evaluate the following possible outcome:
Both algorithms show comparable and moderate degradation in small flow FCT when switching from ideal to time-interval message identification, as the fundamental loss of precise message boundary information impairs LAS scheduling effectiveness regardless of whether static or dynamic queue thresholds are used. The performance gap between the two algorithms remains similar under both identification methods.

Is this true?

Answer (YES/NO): NO